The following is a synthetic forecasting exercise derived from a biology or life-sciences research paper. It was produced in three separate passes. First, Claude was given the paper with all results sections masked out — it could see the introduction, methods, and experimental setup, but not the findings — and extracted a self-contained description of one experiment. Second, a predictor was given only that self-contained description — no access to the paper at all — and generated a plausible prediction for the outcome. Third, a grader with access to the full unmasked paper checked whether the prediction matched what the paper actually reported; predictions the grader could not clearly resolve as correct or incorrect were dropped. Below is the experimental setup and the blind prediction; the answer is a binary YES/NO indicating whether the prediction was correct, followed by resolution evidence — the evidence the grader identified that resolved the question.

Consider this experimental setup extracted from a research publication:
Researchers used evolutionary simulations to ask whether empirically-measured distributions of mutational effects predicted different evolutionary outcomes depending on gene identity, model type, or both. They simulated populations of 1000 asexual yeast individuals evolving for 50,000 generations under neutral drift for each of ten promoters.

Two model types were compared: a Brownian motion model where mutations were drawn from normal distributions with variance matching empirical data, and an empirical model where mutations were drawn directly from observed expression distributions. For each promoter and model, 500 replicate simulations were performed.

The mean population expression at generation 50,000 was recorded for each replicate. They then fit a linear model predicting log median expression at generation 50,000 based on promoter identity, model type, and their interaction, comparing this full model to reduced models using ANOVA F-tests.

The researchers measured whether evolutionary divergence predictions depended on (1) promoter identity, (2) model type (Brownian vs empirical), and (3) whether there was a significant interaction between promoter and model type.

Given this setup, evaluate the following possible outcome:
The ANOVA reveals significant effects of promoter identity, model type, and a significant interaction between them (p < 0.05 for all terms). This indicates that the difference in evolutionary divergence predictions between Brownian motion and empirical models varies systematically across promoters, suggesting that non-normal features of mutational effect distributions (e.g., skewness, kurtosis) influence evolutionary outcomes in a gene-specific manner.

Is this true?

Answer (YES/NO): YES